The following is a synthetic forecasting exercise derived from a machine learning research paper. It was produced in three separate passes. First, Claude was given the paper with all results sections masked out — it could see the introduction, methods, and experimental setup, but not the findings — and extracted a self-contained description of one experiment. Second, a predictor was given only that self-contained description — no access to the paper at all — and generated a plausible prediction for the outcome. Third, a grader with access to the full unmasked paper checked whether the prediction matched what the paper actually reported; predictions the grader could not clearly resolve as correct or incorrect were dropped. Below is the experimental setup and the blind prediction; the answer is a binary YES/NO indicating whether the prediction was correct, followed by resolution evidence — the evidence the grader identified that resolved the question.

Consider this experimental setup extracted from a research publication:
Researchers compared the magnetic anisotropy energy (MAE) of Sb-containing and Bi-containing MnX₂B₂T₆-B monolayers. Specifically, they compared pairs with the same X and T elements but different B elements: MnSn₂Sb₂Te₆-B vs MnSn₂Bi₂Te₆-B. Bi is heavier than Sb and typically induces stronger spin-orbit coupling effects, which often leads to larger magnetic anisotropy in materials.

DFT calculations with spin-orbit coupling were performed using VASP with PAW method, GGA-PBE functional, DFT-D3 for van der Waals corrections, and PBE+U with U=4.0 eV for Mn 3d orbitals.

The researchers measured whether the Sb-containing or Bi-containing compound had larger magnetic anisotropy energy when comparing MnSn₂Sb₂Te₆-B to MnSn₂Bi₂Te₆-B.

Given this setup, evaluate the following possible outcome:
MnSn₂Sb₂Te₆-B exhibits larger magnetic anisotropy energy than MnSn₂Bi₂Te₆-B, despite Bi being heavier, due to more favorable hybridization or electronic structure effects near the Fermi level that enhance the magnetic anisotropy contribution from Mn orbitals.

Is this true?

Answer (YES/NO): YES